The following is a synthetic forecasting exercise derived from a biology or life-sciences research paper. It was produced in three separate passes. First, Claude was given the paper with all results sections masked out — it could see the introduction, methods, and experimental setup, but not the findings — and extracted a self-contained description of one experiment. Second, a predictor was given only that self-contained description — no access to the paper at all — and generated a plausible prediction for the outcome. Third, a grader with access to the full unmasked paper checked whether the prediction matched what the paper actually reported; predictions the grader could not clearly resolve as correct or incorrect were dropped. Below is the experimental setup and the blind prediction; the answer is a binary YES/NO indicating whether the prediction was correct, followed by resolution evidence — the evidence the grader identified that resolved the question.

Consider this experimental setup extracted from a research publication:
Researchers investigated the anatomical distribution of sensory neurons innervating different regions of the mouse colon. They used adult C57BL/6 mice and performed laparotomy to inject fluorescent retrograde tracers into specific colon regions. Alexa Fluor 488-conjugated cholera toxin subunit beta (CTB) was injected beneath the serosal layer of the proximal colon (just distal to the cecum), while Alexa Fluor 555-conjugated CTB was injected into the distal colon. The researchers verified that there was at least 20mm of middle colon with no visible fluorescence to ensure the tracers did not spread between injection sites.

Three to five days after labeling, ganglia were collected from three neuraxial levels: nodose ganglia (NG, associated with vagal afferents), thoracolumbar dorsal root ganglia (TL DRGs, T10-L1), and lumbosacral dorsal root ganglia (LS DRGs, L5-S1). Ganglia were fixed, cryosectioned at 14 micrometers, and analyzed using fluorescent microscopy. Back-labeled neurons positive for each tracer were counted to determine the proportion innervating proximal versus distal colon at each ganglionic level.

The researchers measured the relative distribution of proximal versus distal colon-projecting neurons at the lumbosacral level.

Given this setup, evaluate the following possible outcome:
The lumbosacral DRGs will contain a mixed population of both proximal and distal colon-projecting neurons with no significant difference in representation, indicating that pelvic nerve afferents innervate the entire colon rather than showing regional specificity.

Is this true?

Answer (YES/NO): NO